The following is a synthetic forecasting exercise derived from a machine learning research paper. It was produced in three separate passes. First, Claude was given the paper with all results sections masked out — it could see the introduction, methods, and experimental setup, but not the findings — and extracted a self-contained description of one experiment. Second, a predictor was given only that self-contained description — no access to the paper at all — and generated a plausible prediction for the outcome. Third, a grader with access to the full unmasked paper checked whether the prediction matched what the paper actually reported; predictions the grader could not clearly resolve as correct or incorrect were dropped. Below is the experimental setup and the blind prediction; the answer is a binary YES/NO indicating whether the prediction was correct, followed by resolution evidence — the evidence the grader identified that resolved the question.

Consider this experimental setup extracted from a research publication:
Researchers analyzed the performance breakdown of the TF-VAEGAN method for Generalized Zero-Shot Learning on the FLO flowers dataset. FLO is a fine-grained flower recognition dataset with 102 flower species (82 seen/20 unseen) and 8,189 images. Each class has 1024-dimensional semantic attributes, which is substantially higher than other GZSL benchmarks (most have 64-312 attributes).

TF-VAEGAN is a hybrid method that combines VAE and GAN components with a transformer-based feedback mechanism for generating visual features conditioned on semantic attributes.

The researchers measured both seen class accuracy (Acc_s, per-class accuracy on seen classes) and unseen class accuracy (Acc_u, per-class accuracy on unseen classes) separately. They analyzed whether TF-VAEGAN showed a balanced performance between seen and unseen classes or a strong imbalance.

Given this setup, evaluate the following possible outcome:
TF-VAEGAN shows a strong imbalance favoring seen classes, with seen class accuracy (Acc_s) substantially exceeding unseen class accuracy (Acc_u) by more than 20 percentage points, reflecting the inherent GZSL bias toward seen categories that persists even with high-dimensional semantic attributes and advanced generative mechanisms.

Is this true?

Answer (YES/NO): YES